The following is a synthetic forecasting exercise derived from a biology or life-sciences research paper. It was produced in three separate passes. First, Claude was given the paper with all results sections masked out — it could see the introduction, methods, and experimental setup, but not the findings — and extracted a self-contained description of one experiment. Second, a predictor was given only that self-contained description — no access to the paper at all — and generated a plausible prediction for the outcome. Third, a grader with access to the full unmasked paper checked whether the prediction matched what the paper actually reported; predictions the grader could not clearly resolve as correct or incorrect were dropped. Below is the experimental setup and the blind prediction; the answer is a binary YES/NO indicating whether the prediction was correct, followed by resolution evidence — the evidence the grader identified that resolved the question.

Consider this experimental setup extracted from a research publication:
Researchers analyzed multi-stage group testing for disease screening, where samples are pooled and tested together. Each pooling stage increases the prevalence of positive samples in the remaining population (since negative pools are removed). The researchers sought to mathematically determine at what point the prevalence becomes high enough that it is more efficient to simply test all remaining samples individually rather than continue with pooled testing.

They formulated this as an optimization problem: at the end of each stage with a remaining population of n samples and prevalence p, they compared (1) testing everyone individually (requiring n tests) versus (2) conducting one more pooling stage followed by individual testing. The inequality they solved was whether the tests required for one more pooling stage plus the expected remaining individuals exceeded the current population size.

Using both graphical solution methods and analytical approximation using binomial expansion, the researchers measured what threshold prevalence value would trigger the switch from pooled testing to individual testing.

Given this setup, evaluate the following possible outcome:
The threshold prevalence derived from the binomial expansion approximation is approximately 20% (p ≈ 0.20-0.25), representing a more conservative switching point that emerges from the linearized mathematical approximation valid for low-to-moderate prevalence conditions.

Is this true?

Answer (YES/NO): NO